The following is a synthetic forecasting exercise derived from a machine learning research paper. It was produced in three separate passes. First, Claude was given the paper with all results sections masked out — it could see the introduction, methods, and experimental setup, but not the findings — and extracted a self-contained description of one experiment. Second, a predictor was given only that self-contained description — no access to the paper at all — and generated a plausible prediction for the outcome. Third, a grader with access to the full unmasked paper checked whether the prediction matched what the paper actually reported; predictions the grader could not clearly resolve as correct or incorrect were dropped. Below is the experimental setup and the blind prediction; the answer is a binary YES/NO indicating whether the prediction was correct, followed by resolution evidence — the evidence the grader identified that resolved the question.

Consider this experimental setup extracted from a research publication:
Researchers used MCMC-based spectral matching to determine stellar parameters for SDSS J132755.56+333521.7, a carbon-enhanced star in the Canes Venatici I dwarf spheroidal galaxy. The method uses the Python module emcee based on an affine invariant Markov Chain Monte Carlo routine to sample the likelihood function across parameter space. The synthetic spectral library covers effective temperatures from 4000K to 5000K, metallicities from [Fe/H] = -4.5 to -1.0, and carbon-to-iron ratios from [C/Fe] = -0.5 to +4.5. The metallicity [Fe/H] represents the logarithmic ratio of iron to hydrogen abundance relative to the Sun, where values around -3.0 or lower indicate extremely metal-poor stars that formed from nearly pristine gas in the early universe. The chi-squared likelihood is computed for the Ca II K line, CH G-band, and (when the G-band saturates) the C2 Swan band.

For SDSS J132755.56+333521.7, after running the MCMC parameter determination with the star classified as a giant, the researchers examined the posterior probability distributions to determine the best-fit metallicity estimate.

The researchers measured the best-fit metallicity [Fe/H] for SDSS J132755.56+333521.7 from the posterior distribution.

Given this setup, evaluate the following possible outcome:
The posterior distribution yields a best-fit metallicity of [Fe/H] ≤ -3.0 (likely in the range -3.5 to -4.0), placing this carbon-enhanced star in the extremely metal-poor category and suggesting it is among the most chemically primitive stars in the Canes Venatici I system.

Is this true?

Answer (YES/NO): NO